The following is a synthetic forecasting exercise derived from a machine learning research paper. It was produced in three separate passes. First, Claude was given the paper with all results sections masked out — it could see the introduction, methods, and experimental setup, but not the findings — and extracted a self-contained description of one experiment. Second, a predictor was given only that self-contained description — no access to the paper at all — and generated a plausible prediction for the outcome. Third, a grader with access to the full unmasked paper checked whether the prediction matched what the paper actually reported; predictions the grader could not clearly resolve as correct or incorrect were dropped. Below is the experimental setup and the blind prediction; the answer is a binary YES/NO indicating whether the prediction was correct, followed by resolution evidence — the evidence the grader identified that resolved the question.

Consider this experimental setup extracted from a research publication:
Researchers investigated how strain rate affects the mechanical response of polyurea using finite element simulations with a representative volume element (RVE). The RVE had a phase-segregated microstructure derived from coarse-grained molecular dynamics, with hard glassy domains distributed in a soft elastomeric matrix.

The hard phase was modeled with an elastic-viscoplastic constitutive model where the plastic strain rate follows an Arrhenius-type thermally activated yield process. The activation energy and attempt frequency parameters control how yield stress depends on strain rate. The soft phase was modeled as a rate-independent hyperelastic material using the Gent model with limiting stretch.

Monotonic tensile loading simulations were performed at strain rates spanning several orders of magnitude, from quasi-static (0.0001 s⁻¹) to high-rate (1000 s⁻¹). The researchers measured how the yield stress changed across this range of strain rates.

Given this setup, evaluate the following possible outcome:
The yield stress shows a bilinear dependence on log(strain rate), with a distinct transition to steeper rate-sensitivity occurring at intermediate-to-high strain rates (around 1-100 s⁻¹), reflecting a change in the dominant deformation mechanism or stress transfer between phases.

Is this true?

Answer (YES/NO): NO